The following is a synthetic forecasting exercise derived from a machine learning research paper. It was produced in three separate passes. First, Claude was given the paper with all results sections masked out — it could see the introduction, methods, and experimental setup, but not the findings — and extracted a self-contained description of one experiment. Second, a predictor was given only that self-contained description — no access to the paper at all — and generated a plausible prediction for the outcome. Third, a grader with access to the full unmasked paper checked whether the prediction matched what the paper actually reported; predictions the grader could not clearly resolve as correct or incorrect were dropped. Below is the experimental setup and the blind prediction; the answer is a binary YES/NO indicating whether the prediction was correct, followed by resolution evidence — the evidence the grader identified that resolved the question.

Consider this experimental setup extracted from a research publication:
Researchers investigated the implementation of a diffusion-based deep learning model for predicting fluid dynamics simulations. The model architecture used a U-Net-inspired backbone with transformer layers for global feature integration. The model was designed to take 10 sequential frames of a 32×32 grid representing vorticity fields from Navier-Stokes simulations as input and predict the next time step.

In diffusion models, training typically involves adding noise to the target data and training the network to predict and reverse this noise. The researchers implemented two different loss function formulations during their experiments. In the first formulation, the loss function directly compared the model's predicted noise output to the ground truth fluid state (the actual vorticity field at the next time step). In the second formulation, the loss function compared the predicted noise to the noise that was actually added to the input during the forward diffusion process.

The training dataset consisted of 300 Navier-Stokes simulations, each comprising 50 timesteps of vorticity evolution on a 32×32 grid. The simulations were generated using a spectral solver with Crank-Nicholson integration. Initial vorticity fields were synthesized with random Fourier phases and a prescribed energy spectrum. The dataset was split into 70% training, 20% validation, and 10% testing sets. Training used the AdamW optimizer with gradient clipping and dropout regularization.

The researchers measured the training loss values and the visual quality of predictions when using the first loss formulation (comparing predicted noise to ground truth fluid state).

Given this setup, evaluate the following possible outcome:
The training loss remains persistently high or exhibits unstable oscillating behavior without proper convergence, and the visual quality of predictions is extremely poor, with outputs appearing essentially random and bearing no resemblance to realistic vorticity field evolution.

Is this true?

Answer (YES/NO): NO